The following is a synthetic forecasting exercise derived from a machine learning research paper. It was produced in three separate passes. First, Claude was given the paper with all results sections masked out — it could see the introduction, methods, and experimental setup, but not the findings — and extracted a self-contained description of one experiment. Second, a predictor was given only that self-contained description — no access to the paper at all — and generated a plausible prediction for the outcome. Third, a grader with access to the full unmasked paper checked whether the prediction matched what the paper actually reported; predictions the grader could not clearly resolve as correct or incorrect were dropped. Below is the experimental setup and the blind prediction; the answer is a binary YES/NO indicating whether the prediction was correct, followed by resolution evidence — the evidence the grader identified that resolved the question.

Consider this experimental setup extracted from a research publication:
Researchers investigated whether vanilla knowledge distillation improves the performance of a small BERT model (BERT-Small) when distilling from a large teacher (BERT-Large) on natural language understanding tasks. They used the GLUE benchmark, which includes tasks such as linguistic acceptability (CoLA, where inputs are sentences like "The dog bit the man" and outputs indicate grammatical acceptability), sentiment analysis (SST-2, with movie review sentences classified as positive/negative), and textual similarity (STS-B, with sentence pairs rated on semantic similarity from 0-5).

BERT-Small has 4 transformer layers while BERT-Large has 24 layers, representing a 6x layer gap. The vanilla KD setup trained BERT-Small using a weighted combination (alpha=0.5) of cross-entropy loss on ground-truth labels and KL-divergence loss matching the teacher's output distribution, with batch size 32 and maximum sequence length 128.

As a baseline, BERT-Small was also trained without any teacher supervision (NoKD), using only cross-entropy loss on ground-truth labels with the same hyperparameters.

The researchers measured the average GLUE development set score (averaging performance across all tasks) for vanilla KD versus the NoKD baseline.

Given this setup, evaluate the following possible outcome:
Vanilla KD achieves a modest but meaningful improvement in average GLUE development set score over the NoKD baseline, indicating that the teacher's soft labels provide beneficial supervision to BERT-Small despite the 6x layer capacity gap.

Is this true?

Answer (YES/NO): NO